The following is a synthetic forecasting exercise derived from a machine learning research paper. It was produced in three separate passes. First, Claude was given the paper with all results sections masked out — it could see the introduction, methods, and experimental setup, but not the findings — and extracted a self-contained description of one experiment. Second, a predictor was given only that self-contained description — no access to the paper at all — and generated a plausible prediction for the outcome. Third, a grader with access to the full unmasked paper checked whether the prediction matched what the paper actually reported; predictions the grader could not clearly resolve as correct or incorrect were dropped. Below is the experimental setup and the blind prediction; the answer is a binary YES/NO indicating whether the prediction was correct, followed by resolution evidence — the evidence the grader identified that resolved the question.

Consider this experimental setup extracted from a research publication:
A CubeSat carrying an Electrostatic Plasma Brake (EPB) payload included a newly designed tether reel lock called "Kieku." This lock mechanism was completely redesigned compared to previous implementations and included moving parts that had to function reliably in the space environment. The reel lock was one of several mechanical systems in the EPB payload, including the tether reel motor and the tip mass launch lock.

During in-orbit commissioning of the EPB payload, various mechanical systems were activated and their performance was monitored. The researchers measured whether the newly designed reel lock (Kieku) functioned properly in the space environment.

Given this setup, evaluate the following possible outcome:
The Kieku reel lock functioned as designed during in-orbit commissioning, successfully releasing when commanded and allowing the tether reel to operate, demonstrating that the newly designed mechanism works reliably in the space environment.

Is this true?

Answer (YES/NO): NO